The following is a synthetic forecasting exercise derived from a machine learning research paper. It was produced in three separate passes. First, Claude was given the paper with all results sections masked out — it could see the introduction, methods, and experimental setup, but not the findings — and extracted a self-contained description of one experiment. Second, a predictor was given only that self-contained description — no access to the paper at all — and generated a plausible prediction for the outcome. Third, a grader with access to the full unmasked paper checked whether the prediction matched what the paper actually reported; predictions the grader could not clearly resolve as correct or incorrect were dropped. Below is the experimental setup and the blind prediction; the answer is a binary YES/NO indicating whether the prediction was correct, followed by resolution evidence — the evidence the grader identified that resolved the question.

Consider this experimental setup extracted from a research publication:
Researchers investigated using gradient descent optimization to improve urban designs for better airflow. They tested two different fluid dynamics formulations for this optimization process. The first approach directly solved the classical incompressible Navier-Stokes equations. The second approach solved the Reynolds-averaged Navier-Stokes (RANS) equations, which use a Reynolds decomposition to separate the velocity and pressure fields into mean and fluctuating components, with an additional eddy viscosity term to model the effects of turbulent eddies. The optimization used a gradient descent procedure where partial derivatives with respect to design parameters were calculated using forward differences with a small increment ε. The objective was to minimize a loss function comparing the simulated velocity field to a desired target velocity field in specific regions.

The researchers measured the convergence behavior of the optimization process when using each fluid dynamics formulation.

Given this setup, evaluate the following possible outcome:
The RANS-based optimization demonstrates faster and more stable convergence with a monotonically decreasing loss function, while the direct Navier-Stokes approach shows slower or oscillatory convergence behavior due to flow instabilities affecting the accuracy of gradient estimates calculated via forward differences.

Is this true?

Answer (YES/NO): NO